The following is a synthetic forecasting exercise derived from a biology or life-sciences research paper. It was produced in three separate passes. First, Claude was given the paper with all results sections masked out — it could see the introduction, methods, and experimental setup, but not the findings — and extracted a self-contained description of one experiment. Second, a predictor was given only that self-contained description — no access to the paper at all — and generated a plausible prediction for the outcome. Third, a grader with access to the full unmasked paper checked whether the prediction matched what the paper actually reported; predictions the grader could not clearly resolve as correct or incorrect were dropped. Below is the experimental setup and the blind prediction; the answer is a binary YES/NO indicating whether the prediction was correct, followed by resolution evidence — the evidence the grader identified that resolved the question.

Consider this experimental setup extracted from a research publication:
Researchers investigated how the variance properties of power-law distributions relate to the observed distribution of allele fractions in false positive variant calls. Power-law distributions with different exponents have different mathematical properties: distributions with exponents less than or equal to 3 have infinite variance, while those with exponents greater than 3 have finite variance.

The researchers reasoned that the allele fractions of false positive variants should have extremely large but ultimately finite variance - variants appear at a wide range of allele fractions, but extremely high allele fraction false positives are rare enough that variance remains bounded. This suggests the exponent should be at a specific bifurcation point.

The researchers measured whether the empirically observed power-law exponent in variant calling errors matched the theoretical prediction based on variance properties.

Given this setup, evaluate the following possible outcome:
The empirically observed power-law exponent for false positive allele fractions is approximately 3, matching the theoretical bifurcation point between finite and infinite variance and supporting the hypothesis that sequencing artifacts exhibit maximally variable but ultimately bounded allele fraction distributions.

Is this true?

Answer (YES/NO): YES